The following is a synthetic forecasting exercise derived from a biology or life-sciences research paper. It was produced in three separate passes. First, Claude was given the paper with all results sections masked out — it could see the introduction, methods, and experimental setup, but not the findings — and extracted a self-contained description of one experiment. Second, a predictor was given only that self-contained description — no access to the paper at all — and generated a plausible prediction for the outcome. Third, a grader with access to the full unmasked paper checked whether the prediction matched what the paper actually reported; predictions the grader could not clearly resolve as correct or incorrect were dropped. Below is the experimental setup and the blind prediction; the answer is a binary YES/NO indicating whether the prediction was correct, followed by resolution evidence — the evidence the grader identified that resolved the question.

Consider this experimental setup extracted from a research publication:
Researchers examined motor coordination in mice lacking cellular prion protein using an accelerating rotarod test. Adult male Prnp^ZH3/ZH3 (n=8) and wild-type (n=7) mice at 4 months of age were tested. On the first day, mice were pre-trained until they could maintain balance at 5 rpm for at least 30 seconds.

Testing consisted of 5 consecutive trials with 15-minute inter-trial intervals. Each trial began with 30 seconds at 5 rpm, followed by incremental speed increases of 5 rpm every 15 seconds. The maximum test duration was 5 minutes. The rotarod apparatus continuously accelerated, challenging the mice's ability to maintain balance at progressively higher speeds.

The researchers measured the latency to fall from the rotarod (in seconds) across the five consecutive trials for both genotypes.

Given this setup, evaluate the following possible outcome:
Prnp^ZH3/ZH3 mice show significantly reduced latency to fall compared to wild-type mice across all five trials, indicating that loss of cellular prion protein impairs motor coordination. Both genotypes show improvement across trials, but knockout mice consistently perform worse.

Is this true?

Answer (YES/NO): NO